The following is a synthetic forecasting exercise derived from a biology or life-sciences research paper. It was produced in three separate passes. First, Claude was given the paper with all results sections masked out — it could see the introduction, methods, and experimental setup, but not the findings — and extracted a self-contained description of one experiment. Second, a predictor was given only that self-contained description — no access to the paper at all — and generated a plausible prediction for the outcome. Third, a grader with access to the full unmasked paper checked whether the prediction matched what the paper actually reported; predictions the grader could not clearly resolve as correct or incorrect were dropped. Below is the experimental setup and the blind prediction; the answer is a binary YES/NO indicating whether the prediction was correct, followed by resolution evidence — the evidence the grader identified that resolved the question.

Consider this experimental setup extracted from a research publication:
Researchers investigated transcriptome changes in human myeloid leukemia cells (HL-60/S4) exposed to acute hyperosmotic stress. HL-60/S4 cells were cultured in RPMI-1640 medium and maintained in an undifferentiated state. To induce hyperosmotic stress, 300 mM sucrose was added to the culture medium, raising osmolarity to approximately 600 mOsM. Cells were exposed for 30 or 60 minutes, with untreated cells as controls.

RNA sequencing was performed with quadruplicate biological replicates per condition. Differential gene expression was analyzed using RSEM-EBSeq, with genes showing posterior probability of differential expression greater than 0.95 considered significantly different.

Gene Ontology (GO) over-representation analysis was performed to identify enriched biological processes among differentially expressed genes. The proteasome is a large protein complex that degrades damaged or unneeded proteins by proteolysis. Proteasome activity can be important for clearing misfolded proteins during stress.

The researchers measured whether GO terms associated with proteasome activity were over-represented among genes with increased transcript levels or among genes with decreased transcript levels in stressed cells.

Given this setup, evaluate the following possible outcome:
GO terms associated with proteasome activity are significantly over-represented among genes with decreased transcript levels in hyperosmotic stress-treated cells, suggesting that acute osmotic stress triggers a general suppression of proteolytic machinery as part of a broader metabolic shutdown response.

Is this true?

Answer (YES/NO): NO